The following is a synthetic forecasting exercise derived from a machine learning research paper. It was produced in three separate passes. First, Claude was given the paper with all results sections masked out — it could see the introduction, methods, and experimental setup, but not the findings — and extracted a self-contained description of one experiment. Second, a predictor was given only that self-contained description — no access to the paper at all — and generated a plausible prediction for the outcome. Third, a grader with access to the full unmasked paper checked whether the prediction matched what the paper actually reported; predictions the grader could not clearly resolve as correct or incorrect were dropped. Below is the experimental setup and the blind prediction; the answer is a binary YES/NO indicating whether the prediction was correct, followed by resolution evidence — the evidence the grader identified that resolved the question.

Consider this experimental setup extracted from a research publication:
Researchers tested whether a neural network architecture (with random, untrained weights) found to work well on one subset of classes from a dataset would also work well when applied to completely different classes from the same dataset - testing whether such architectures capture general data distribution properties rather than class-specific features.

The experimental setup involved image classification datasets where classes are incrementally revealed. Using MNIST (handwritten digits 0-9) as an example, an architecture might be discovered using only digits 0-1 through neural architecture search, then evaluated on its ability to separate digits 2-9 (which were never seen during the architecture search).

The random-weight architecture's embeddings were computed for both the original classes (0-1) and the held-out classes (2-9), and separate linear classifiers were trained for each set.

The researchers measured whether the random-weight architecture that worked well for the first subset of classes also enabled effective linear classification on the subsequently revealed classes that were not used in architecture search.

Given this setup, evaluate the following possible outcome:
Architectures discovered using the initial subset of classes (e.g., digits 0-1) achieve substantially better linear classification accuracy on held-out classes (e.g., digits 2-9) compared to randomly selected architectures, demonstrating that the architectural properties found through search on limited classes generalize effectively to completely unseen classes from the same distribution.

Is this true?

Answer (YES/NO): YES